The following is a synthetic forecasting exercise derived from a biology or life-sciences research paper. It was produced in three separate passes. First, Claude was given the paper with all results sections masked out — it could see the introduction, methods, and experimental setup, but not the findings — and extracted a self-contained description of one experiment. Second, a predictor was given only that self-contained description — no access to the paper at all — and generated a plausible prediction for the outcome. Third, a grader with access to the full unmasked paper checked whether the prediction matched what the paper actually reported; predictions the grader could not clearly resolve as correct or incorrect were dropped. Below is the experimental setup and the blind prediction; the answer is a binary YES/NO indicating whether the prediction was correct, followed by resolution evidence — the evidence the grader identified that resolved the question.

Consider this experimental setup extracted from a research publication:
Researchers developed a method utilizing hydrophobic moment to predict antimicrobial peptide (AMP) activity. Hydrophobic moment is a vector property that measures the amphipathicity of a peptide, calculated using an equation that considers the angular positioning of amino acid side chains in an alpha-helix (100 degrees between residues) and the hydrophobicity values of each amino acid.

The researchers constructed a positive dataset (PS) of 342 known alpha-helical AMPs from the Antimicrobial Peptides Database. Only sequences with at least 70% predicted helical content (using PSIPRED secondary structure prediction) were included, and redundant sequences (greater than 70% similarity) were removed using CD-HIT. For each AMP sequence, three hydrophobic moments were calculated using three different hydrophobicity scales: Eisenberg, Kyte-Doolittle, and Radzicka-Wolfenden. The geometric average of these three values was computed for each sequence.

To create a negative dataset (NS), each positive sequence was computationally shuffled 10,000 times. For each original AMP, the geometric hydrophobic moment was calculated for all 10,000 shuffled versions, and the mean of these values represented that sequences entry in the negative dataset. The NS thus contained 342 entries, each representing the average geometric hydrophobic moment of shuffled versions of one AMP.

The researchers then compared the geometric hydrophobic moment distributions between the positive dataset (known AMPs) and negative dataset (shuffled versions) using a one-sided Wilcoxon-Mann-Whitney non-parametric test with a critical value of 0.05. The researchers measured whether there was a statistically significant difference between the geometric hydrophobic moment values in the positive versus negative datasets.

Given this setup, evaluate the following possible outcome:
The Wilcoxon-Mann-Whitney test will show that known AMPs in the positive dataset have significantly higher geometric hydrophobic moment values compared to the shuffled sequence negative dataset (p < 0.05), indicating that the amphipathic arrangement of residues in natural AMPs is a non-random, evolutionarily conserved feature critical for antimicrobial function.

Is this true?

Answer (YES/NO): YES